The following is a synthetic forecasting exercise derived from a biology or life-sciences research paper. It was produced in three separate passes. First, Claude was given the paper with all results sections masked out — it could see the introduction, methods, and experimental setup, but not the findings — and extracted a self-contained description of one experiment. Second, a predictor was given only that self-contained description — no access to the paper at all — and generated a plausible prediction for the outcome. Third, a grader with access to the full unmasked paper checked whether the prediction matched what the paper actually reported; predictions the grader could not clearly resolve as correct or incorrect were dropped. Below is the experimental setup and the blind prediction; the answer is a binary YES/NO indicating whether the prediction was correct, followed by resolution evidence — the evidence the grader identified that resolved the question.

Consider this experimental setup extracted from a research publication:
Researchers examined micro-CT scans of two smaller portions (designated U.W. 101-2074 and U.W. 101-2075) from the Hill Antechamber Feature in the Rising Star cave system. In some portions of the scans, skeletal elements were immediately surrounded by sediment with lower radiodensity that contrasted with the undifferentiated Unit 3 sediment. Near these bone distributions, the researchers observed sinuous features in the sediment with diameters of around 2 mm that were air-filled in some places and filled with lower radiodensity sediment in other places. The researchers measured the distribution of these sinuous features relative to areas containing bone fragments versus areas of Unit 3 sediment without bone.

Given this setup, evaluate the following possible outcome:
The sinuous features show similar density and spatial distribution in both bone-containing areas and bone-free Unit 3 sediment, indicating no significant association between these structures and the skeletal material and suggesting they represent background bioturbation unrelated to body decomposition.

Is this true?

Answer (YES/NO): NO